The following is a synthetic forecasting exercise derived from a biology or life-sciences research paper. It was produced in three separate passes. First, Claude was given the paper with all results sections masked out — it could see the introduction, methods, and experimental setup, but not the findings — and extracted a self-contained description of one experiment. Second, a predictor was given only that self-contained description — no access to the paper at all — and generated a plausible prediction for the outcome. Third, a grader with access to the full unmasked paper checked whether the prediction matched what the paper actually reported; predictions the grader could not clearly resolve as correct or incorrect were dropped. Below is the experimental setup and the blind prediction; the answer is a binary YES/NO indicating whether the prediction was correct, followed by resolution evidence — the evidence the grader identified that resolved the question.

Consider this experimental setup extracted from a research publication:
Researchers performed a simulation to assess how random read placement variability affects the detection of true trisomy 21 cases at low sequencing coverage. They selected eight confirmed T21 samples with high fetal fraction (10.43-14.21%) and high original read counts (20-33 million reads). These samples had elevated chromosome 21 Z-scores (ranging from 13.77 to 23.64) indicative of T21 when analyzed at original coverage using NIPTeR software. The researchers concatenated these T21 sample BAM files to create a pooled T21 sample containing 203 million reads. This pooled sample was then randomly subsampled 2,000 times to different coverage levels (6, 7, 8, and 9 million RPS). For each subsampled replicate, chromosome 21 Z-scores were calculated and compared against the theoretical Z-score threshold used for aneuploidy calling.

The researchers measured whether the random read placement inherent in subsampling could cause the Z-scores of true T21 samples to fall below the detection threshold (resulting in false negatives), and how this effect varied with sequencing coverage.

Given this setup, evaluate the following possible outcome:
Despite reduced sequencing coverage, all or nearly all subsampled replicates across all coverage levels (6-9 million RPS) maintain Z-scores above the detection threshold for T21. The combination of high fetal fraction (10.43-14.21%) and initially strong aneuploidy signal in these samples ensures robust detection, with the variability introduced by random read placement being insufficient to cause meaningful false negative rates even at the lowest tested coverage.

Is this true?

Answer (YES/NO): NO